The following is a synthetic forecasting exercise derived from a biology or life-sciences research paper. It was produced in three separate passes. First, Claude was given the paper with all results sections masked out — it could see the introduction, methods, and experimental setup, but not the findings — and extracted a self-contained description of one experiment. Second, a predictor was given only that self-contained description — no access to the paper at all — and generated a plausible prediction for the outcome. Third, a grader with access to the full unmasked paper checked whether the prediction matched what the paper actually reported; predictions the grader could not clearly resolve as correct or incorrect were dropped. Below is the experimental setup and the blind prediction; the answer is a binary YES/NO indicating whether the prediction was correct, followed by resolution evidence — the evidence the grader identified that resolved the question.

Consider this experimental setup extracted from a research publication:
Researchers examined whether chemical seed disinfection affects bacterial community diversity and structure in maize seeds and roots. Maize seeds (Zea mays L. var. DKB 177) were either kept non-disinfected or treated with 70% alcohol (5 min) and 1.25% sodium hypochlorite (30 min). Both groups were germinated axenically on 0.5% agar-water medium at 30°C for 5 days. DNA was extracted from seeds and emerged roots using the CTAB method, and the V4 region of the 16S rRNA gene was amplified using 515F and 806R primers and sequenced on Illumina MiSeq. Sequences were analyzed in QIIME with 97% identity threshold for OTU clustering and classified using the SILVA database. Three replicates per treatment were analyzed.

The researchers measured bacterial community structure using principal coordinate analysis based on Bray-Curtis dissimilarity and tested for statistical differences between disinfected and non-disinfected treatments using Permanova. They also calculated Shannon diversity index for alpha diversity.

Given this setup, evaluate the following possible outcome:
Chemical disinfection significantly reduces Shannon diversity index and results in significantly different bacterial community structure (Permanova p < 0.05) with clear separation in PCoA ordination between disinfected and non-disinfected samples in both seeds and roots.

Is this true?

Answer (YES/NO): NO